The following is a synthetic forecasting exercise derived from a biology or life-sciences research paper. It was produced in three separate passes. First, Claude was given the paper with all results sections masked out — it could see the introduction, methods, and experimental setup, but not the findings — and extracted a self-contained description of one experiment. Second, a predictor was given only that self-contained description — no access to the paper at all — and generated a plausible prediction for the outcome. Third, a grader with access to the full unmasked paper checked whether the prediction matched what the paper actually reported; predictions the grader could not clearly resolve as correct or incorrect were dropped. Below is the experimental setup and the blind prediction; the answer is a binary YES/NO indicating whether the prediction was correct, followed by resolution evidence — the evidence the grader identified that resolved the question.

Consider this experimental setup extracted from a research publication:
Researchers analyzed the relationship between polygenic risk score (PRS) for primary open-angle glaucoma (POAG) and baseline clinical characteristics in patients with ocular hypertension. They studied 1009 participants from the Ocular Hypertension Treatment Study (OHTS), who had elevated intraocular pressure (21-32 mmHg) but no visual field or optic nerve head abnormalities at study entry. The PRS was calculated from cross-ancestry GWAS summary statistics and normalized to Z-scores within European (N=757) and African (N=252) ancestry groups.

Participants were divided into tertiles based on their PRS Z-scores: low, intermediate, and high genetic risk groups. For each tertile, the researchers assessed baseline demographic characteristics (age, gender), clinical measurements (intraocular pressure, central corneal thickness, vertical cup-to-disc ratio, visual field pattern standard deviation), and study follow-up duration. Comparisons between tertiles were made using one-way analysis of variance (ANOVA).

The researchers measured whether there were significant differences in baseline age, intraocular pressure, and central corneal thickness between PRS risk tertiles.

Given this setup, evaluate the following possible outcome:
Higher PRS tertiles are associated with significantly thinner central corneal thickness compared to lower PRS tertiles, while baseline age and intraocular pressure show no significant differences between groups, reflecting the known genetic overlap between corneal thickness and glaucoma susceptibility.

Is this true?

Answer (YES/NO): NO